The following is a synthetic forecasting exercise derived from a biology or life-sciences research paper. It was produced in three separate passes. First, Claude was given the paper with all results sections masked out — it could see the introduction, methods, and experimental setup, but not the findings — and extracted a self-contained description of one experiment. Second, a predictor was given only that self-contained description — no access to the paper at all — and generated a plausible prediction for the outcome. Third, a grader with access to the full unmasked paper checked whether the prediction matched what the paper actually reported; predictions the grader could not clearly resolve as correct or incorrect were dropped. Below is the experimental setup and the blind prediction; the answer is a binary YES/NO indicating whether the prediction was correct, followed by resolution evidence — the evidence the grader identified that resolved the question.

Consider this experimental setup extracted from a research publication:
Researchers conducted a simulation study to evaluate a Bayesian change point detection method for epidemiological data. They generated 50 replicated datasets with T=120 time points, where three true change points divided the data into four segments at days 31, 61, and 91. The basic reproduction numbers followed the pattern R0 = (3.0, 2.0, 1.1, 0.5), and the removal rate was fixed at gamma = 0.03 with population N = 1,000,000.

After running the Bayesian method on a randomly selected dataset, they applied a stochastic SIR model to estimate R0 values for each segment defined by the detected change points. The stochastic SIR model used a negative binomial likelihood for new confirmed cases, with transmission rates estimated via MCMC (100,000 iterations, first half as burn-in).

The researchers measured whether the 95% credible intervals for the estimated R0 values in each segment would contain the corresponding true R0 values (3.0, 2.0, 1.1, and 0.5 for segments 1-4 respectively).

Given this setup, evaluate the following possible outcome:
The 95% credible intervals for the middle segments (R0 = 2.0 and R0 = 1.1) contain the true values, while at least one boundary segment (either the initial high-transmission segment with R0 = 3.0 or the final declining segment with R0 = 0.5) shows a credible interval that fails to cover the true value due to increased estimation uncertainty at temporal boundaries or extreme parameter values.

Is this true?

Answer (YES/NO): NO